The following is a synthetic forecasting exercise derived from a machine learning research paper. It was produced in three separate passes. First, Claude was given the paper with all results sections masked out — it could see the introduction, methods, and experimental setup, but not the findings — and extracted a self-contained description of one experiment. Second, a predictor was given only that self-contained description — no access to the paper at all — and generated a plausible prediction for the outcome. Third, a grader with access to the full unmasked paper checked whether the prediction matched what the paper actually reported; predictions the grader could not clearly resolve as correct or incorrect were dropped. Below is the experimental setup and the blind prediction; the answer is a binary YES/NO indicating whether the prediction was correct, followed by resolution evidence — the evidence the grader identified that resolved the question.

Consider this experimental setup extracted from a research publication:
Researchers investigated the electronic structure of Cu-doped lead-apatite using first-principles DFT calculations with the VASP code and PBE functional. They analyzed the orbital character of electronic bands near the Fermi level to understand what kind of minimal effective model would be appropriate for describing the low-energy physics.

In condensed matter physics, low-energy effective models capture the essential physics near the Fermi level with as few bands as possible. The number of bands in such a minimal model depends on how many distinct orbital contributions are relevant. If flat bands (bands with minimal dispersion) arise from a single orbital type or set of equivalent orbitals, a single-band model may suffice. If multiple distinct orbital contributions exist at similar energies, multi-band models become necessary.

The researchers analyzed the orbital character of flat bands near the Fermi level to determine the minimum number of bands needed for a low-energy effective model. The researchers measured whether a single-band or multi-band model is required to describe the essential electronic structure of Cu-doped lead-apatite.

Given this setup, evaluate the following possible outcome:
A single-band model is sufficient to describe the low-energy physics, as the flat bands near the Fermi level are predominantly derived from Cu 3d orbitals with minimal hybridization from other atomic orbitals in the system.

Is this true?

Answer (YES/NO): NO